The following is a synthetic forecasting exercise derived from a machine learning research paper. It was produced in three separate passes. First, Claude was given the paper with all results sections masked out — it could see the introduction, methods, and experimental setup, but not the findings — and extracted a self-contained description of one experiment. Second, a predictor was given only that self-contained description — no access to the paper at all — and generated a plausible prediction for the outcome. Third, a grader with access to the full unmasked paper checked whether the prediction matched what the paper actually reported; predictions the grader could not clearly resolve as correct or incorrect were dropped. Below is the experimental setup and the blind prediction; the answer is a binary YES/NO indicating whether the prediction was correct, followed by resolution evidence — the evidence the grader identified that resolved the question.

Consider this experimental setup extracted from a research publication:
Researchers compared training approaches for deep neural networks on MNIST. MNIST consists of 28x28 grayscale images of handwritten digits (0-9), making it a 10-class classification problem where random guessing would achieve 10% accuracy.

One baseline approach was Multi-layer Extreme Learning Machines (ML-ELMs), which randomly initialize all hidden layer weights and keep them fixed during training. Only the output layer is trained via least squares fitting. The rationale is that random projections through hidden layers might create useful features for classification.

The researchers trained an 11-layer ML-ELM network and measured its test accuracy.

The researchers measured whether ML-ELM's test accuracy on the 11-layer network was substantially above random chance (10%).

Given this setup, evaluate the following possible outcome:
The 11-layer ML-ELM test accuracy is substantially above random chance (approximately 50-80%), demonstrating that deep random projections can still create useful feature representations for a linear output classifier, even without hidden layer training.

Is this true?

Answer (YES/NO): YES